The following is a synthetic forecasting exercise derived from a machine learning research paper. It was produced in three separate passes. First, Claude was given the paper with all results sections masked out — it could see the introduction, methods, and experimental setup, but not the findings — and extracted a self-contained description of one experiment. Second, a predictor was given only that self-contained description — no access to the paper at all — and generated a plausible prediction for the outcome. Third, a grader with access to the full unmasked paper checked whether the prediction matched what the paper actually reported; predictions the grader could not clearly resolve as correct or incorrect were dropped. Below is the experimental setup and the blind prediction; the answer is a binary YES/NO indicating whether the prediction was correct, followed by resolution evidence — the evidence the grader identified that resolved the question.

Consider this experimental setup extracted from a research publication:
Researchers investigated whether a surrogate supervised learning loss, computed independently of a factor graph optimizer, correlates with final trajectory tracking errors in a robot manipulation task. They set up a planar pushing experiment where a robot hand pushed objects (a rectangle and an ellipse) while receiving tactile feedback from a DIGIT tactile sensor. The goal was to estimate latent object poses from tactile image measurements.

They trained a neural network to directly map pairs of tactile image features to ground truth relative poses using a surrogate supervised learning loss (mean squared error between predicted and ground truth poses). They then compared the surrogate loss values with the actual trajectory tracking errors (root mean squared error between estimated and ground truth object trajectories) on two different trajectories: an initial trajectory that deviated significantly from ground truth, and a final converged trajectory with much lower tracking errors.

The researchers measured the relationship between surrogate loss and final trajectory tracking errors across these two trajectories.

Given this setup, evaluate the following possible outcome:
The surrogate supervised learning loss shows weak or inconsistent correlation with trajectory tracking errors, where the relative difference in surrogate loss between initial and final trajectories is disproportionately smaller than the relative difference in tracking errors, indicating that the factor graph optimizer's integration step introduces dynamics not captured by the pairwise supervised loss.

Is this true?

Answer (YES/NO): YES